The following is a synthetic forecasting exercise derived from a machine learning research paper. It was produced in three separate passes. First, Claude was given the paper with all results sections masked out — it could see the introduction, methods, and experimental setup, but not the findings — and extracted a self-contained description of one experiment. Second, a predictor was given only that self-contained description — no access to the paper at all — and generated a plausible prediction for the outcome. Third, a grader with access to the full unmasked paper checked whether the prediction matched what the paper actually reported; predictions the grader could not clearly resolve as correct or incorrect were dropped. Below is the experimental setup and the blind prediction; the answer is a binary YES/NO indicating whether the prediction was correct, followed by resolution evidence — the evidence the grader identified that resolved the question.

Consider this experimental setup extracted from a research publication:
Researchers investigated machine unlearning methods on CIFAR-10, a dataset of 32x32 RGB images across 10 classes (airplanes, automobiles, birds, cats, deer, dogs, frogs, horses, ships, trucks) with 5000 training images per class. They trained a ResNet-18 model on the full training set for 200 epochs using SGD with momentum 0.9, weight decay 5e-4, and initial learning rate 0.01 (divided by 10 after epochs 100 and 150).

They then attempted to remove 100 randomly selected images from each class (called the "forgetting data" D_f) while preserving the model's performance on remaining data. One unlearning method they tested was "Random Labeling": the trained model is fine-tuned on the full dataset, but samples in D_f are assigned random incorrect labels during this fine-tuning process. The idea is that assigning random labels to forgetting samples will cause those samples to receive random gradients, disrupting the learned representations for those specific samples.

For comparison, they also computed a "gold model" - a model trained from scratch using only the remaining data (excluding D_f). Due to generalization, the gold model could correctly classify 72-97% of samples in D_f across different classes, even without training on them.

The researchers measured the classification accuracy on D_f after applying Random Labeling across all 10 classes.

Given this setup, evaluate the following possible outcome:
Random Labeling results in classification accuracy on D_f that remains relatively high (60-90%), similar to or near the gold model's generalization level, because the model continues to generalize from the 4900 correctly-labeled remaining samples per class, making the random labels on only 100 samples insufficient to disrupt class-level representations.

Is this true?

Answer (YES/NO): NO